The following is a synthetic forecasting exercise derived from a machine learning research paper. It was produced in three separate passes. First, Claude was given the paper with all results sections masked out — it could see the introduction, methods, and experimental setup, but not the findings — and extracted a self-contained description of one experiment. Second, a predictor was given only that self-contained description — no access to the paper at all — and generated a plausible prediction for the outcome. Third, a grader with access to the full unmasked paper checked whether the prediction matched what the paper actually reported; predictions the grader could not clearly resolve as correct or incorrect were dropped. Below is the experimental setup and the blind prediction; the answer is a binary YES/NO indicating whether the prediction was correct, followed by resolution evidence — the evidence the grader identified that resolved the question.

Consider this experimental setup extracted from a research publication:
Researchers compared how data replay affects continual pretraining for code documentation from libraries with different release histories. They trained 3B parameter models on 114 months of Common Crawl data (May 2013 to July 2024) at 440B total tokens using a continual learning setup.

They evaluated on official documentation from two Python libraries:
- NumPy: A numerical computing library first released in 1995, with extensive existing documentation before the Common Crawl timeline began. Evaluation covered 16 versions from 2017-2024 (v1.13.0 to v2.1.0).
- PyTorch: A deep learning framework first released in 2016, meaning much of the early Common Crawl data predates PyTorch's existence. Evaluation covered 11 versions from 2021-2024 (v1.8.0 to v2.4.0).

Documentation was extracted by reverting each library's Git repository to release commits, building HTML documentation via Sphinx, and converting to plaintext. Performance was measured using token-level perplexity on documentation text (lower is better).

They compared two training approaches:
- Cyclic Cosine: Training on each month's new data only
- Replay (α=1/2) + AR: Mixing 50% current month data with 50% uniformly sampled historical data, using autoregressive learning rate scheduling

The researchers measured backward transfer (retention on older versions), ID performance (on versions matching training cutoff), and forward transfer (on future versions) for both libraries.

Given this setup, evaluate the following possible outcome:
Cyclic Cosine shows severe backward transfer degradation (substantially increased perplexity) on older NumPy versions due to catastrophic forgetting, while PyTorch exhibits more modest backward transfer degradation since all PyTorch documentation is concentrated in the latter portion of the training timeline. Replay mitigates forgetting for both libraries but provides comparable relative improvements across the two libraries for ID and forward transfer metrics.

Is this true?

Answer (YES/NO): NO